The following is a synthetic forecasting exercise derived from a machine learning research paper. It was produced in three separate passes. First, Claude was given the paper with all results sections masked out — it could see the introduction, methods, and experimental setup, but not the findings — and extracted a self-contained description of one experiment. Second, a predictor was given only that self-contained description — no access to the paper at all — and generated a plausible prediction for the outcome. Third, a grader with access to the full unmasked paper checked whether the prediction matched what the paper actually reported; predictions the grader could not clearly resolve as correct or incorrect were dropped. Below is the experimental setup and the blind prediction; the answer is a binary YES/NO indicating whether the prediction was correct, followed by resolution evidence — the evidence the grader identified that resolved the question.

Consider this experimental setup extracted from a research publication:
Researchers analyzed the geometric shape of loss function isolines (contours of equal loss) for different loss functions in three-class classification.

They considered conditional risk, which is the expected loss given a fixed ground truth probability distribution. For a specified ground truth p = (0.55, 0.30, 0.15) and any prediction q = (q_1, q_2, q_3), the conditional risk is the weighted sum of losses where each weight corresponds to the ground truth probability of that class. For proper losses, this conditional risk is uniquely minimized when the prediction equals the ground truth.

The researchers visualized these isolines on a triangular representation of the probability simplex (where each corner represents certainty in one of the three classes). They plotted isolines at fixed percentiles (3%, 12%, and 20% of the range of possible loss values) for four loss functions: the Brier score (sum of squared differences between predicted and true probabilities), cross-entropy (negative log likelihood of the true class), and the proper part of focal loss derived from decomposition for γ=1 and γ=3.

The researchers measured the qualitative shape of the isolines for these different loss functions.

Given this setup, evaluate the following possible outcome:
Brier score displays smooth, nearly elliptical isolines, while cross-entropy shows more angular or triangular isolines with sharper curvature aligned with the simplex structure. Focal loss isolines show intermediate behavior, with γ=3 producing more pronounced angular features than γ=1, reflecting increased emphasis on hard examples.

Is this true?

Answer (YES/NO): NO